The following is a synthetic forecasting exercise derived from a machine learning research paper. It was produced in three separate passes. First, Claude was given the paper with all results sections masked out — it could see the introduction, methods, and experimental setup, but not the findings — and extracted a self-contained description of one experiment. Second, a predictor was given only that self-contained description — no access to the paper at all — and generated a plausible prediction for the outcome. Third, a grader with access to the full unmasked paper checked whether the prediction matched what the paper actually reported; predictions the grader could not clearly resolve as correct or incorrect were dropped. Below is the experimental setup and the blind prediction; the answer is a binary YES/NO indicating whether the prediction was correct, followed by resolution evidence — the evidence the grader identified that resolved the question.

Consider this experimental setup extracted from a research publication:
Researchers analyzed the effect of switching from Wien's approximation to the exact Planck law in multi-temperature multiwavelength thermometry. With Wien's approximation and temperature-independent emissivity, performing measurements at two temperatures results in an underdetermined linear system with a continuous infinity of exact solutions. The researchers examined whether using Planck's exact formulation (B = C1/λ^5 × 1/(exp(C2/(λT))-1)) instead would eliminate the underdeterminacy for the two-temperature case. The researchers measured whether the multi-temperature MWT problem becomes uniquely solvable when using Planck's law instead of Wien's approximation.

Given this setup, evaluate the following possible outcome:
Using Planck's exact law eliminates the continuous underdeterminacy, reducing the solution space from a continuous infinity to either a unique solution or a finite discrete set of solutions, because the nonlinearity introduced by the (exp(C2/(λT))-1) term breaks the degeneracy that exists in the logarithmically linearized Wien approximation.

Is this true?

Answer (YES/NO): NO